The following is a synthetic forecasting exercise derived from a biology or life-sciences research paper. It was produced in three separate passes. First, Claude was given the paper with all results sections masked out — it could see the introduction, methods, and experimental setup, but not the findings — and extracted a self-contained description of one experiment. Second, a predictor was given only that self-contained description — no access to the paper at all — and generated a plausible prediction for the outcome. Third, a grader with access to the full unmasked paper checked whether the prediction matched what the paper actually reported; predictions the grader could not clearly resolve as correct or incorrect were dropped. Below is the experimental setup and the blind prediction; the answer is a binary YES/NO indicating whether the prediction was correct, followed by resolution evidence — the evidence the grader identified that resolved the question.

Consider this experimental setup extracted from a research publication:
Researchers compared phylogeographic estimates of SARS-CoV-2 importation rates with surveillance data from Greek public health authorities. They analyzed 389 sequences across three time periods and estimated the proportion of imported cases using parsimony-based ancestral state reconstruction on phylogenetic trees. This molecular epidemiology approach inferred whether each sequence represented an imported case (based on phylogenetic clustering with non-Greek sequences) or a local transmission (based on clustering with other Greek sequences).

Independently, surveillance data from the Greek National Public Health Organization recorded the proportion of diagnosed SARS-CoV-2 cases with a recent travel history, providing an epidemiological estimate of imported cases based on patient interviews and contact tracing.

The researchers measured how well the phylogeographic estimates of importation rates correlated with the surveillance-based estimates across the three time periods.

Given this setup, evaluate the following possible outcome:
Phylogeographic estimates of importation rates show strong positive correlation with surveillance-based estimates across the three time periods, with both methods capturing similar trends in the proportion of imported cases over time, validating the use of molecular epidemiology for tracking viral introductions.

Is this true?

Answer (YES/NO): YES